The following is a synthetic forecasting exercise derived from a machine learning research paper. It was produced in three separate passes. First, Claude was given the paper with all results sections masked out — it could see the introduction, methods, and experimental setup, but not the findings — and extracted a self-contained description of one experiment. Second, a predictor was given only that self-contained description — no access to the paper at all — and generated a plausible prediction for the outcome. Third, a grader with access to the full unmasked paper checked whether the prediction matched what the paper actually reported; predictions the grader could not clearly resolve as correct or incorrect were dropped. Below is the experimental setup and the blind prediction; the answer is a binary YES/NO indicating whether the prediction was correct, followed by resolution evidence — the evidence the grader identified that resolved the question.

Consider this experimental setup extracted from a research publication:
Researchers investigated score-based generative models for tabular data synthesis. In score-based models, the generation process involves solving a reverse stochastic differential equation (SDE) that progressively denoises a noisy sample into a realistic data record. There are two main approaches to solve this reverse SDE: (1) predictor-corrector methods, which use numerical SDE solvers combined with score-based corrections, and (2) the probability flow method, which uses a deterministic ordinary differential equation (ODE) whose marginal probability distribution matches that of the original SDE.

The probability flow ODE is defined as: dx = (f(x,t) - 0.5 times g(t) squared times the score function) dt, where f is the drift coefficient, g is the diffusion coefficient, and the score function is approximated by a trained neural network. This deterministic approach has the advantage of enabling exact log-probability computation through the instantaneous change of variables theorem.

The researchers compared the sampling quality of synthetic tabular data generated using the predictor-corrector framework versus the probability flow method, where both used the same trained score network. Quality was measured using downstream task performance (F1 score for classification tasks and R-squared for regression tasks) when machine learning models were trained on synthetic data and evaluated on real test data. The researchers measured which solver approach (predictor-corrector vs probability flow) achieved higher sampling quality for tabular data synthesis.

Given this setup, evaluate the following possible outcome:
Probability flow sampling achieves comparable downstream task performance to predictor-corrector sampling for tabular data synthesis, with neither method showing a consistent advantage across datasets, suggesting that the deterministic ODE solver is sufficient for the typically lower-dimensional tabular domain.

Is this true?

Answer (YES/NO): NO